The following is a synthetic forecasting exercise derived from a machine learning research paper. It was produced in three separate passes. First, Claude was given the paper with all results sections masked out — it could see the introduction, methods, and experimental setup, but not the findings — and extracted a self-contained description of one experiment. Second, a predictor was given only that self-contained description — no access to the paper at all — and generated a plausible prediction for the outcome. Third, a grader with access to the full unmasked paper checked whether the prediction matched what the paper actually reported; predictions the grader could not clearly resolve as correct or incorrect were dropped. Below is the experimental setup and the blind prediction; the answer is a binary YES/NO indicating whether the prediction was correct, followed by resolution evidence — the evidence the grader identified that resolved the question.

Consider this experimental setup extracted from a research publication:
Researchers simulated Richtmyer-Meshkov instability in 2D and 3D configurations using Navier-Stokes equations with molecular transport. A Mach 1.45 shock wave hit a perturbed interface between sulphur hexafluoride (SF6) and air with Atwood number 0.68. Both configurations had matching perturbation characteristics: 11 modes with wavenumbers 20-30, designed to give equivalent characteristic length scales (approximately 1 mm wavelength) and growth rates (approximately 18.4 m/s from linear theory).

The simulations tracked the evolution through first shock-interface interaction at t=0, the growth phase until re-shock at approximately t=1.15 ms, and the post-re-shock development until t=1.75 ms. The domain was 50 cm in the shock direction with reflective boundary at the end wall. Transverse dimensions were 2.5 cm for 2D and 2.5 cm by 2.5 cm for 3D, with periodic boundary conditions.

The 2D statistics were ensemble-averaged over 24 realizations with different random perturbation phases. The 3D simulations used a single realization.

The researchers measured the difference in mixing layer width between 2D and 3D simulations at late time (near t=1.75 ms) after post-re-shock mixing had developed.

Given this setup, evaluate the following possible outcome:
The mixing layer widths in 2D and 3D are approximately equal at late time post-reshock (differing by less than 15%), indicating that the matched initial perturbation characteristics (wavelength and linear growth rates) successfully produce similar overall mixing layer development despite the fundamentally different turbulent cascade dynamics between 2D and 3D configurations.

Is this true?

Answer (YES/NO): NO